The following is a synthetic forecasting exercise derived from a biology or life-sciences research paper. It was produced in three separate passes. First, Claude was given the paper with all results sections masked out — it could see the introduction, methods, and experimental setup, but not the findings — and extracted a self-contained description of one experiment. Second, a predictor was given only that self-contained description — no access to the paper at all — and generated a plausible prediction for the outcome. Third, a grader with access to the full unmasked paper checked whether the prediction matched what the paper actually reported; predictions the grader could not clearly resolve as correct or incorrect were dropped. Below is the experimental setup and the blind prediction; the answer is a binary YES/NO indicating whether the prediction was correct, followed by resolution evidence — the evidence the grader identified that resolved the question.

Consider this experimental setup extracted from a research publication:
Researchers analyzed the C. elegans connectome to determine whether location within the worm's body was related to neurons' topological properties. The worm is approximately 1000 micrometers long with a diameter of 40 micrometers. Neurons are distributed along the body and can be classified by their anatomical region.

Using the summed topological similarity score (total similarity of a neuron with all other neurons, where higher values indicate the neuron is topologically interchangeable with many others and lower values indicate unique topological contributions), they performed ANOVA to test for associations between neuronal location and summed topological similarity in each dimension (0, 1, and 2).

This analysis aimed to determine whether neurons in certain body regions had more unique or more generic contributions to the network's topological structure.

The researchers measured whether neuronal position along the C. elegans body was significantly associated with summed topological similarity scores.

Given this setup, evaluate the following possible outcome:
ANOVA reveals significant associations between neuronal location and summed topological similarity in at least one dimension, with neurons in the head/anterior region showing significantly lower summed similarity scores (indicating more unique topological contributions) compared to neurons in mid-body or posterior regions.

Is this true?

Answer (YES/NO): YES